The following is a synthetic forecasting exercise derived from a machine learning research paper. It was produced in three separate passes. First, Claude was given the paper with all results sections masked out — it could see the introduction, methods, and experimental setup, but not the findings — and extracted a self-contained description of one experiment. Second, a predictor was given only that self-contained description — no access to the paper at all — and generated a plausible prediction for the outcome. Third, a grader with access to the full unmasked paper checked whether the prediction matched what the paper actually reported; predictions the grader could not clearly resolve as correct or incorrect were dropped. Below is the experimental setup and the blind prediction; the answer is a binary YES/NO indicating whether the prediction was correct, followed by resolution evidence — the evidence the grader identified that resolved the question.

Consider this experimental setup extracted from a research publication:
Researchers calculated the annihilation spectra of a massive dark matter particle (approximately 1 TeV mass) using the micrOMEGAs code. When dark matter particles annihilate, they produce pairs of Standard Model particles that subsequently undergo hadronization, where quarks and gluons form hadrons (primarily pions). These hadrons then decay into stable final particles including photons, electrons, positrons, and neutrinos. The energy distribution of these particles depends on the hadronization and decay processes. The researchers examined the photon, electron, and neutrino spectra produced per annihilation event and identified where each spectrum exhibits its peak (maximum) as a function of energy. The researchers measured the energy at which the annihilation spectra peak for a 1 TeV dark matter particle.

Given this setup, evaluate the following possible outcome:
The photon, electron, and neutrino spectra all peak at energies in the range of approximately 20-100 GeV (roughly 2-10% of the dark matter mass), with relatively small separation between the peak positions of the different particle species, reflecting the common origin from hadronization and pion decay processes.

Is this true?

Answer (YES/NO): YES